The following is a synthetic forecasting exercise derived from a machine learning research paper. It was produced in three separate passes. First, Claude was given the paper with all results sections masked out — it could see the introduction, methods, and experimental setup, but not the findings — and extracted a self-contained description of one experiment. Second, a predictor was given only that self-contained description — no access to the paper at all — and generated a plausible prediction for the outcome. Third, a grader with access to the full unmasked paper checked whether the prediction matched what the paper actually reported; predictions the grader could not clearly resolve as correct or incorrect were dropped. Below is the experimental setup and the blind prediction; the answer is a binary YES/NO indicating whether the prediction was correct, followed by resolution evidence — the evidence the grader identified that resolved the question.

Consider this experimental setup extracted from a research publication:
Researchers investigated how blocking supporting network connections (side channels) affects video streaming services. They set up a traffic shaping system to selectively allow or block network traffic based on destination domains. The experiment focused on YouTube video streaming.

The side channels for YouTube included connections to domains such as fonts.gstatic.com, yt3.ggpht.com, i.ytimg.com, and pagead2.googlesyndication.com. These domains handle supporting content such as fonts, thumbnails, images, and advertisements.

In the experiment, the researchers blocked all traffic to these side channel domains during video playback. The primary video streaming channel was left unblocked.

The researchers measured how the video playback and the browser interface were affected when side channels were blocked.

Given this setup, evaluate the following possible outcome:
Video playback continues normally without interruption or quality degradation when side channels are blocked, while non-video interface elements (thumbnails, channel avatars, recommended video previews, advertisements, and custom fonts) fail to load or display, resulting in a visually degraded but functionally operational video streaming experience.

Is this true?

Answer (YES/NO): YES